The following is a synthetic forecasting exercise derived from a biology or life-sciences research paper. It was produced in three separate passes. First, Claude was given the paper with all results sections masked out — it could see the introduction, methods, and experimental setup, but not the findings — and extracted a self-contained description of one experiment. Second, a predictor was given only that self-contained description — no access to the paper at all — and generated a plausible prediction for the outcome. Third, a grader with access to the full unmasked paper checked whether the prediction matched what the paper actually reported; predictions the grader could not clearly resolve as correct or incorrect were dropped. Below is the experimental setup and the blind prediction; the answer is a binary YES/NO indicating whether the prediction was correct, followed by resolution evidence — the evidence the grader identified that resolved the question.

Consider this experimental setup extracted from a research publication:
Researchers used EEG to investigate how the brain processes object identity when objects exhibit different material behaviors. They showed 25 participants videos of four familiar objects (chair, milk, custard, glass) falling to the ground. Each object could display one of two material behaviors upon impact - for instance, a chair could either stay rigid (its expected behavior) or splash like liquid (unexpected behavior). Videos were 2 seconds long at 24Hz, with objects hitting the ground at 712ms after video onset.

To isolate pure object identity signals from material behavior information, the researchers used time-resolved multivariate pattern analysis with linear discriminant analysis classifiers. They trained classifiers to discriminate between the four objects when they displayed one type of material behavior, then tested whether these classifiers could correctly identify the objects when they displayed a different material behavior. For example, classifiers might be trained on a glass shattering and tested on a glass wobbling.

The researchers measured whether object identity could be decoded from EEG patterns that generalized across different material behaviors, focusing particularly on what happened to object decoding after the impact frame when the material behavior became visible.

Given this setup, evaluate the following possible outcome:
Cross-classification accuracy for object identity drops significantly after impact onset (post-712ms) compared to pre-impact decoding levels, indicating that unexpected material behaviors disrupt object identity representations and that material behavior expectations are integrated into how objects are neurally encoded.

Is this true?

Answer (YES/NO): NO